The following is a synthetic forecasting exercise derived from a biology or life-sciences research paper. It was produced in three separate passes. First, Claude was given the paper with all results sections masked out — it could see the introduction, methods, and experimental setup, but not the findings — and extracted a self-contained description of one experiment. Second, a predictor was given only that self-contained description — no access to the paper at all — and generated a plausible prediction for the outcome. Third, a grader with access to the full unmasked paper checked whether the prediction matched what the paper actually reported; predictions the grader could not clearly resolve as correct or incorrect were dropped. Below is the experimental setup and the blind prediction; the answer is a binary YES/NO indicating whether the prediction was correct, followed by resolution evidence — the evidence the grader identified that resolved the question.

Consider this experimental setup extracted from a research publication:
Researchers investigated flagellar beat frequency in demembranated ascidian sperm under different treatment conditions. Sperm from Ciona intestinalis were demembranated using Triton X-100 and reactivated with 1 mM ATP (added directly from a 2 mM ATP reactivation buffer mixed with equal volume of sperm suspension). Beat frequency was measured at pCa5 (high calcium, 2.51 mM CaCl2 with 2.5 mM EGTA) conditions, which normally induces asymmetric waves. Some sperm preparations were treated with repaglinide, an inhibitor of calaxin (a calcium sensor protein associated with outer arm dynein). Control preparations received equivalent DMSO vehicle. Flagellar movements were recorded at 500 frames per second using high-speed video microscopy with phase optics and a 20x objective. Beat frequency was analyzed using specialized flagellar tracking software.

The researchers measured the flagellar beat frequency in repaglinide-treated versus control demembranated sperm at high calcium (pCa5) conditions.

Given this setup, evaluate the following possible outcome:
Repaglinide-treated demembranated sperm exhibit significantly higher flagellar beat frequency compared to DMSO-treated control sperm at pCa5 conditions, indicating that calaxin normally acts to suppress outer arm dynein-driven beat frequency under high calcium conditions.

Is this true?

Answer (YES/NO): NO